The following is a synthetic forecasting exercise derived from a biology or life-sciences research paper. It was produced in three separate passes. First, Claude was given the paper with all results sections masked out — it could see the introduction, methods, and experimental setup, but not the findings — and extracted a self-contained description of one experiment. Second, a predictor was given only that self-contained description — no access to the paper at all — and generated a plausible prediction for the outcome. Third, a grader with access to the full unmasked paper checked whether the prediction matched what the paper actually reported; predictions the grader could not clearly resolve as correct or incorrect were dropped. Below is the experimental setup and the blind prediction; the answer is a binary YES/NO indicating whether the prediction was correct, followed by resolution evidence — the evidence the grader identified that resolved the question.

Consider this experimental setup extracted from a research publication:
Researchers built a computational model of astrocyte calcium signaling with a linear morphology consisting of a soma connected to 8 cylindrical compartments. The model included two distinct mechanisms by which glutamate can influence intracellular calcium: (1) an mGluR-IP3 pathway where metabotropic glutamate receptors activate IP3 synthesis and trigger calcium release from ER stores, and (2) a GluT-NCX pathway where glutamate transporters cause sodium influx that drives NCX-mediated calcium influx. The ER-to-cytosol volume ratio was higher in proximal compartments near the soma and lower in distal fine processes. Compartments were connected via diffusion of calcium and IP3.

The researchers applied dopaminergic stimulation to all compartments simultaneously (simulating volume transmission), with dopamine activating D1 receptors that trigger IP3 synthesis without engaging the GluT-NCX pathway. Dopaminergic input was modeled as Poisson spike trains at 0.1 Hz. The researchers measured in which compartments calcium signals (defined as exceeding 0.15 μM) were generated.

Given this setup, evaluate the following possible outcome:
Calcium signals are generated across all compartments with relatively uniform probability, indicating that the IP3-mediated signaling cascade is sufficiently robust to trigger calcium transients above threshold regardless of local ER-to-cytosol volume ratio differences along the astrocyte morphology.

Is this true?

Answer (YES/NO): NO